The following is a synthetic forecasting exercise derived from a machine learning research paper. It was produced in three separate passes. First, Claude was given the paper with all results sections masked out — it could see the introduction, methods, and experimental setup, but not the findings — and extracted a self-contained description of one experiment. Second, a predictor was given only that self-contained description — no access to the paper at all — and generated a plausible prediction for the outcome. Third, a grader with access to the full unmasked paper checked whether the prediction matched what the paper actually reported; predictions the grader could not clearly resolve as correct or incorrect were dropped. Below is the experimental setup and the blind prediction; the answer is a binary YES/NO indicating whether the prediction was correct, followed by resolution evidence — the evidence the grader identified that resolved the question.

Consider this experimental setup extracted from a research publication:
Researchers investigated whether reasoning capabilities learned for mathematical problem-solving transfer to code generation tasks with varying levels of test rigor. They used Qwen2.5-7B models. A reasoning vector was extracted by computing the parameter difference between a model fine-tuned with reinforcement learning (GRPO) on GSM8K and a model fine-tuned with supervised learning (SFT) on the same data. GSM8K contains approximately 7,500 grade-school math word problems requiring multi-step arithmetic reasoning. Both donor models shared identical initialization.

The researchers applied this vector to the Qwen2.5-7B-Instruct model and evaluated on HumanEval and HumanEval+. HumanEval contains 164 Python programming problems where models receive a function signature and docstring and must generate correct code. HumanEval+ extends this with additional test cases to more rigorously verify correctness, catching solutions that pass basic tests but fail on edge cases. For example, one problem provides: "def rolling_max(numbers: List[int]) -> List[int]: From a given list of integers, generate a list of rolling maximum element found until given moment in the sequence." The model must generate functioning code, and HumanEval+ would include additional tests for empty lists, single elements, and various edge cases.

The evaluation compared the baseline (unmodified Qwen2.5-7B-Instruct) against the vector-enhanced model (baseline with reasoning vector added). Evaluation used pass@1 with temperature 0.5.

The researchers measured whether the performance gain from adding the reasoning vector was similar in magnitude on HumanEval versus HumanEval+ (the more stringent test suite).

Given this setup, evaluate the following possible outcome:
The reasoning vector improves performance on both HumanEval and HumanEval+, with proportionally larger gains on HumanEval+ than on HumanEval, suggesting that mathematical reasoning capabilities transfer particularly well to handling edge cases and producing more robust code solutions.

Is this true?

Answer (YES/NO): YES